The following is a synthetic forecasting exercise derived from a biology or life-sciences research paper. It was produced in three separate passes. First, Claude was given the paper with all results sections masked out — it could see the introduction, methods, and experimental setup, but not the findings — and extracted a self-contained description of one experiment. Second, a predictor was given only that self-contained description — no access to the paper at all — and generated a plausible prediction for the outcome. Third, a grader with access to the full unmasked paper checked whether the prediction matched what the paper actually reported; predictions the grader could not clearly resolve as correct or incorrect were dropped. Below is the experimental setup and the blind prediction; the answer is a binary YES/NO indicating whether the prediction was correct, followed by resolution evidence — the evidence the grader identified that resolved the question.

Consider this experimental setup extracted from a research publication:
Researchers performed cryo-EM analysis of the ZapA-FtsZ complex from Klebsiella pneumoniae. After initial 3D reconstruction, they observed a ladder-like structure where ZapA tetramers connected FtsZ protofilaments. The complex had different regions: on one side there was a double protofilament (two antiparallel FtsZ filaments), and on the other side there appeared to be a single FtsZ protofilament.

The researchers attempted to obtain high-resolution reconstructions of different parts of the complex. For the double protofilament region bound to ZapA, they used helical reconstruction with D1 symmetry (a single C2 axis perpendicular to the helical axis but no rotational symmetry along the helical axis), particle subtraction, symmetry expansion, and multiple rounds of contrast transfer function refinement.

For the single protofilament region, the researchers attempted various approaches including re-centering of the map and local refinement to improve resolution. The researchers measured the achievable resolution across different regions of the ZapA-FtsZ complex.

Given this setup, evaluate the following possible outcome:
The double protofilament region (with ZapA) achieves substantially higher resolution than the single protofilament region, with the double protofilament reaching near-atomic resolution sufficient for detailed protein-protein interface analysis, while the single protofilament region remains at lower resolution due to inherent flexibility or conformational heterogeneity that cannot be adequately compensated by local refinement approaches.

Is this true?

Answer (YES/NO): YES